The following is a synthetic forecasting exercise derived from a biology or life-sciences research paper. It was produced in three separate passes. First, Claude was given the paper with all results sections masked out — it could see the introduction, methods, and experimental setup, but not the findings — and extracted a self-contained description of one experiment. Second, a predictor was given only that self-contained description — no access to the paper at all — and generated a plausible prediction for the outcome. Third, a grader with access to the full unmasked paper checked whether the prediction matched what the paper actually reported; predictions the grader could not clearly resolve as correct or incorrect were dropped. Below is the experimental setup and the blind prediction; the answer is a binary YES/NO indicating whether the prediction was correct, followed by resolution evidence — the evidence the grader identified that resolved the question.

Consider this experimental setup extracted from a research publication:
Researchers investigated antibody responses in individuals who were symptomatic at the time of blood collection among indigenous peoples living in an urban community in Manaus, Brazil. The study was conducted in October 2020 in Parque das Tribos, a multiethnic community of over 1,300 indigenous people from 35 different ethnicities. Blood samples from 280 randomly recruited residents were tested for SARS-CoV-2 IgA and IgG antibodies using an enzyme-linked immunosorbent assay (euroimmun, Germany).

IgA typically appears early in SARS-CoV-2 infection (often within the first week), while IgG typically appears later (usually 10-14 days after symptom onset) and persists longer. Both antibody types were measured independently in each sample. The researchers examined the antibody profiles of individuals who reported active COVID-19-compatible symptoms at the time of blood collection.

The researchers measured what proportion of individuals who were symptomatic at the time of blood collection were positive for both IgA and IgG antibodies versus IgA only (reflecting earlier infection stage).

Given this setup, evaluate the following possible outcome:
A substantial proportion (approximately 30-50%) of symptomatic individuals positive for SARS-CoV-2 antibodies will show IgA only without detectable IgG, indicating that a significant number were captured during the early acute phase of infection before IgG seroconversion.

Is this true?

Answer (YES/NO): NO